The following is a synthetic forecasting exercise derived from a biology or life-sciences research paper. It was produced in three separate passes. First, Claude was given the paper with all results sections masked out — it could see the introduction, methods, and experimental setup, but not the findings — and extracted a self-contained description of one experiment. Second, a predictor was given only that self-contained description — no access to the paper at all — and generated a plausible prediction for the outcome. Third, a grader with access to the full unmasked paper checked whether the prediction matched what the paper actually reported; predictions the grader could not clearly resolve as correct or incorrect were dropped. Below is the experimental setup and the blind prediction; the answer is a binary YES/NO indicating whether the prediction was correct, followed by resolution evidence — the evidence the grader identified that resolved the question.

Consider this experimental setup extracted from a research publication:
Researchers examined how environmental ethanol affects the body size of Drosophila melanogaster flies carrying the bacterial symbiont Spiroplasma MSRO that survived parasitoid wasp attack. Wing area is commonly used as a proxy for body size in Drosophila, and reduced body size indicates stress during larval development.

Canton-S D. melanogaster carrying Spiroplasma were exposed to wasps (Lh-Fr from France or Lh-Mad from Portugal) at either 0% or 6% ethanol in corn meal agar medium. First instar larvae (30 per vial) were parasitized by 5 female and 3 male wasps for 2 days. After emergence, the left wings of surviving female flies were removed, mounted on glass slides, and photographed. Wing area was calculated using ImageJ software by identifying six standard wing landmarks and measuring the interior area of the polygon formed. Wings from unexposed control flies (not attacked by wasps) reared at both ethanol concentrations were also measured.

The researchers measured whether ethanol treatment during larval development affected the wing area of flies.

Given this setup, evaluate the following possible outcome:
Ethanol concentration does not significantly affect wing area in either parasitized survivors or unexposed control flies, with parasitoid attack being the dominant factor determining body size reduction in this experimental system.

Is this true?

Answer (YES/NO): NO